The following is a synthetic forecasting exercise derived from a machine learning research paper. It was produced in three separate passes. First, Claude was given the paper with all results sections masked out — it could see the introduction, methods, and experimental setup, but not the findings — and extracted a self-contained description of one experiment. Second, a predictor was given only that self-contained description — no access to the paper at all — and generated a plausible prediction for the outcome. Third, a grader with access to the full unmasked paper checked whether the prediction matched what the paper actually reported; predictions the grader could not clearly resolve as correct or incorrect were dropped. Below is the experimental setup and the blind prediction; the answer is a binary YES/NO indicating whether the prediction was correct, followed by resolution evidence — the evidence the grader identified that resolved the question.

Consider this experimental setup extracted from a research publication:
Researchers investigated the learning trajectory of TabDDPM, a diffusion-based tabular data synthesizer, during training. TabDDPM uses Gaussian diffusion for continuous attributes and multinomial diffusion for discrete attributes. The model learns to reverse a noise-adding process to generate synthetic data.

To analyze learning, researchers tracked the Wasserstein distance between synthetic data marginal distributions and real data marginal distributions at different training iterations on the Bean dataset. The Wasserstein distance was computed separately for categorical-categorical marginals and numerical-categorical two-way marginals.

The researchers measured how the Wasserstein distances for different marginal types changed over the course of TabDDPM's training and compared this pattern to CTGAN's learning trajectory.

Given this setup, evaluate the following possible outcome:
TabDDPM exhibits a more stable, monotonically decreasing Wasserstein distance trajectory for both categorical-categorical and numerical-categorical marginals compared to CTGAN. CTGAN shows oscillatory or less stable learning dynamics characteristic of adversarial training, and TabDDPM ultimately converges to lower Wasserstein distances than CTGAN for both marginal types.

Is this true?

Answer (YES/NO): NO